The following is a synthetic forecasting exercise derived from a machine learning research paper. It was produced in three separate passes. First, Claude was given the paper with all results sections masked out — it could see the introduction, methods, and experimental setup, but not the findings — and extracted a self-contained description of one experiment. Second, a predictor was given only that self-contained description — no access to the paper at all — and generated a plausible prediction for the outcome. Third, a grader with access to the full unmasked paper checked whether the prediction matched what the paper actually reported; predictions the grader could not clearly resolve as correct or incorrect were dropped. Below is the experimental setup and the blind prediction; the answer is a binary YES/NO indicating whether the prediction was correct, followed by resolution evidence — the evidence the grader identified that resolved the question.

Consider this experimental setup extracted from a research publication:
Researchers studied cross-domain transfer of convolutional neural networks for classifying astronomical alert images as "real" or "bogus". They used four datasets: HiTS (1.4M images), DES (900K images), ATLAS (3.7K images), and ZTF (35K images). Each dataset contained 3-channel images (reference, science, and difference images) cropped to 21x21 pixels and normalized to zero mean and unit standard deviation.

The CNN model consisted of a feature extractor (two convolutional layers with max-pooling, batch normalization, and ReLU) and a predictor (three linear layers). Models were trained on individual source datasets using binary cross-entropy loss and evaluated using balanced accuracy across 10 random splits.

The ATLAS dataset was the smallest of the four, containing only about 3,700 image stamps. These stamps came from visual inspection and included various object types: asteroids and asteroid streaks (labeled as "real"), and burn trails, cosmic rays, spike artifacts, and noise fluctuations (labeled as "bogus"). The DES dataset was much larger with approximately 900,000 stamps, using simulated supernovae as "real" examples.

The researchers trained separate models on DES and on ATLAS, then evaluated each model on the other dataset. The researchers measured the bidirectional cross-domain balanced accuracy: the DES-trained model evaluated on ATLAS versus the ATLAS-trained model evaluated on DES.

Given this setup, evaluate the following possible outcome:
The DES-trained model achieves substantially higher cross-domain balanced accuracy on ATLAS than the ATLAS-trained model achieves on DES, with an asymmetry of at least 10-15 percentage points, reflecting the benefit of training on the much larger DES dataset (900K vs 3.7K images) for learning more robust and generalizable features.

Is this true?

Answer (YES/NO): NO